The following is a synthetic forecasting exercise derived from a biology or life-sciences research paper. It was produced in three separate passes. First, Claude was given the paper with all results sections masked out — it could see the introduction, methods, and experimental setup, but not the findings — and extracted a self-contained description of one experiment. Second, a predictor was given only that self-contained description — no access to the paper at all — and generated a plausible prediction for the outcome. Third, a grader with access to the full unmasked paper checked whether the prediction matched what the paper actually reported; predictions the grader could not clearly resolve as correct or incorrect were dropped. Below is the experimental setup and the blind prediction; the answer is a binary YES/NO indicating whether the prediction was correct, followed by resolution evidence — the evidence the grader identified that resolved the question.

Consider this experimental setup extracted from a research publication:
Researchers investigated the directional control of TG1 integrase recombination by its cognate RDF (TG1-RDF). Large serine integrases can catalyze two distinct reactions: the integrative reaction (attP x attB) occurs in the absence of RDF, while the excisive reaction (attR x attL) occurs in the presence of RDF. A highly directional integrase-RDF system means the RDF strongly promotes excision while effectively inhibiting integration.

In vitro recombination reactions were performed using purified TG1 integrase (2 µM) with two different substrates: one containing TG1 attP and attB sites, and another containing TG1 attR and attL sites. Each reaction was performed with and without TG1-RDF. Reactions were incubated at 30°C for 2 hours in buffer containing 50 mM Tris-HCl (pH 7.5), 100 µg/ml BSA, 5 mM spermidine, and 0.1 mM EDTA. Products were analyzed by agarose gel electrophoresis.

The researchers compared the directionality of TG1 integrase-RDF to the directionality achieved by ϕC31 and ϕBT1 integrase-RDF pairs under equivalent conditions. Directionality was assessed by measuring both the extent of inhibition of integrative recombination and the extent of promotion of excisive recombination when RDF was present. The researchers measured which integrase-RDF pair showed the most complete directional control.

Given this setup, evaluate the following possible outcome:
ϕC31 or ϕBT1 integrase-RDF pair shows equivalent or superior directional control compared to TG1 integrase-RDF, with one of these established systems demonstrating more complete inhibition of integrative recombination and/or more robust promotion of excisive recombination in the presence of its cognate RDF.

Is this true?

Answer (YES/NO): NO